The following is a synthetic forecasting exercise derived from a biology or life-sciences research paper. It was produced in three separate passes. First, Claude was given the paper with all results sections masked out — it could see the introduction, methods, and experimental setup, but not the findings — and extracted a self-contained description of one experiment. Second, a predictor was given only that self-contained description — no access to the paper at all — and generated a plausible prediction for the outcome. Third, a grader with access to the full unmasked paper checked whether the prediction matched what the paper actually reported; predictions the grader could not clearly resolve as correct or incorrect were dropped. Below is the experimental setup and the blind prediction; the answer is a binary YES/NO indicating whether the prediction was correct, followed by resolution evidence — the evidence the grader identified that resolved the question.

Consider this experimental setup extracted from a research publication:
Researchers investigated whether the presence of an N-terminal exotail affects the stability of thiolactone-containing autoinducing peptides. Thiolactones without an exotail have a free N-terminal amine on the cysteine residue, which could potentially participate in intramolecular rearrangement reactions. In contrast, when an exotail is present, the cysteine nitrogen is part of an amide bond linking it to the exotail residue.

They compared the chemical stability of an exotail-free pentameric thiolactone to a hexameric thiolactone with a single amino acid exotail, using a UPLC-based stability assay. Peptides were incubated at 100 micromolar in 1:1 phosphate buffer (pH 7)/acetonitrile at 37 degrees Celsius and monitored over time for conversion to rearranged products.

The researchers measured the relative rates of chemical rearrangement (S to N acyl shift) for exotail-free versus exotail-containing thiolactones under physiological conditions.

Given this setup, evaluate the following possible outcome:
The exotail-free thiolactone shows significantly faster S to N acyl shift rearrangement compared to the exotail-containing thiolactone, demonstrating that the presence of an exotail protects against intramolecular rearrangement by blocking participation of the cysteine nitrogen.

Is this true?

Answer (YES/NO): YES